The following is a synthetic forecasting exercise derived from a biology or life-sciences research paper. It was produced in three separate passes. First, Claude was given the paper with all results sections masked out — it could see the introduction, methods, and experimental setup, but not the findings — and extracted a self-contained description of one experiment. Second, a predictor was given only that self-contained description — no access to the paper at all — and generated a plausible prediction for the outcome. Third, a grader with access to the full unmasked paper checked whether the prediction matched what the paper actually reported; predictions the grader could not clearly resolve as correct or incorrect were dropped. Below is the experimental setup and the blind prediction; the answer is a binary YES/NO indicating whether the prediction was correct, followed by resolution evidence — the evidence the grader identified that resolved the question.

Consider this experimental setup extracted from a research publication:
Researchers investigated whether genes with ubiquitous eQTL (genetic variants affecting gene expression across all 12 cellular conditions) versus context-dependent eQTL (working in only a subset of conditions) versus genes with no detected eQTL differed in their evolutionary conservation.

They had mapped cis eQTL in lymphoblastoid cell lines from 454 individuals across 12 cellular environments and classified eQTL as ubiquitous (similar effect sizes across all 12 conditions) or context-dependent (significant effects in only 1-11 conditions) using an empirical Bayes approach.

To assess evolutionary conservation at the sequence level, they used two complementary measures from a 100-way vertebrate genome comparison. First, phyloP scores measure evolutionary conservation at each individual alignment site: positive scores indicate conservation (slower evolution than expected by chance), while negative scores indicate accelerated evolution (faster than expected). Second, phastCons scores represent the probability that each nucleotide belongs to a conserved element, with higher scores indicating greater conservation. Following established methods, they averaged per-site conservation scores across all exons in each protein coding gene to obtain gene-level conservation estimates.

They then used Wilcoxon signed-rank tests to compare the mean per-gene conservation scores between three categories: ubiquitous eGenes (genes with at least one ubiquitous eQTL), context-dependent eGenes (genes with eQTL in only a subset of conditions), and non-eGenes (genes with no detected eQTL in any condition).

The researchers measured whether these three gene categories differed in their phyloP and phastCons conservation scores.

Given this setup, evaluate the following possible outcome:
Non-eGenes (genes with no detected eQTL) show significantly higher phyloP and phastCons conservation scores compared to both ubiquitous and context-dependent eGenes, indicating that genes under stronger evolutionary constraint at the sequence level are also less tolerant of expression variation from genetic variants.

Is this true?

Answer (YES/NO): NO